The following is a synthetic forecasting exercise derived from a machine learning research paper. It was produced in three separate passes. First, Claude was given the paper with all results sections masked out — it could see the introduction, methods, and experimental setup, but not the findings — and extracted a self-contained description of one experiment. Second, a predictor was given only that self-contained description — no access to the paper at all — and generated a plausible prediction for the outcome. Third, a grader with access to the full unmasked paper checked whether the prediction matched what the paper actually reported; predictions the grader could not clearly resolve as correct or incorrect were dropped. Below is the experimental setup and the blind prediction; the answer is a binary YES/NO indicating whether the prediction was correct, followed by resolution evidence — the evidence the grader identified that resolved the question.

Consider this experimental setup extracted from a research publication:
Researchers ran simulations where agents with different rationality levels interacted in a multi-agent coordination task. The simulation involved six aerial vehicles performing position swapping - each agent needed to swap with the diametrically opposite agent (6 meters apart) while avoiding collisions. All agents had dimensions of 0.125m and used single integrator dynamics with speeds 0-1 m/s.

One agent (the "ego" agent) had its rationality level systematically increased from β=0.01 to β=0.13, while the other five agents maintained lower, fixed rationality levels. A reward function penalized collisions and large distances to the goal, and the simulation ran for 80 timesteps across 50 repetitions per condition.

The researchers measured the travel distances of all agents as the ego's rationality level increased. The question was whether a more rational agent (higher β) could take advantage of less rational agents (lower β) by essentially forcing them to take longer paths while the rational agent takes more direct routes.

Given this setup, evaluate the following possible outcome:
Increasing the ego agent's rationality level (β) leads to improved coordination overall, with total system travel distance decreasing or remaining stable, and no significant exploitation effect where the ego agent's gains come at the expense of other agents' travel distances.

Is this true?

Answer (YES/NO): NO